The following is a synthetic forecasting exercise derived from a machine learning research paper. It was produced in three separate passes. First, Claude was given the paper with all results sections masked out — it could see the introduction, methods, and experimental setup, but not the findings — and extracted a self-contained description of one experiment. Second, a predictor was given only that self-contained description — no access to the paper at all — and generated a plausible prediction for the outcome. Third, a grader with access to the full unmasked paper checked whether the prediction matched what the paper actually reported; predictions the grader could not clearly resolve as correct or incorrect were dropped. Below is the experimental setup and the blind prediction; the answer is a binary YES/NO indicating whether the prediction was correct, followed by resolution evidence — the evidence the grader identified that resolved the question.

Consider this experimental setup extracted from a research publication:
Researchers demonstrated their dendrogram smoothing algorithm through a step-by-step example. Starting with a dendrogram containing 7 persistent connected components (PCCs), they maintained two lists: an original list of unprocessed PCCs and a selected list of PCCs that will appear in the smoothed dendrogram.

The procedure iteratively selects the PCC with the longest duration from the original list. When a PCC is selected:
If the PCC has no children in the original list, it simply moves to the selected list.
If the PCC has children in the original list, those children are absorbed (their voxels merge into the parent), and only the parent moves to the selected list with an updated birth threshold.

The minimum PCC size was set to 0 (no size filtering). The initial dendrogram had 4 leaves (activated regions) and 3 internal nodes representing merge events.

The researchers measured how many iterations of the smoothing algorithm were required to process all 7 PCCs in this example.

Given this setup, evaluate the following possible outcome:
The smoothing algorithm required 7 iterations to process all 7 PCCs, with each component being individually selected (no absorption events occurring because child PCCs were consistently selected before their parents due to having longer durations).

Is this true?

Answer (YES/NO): NO